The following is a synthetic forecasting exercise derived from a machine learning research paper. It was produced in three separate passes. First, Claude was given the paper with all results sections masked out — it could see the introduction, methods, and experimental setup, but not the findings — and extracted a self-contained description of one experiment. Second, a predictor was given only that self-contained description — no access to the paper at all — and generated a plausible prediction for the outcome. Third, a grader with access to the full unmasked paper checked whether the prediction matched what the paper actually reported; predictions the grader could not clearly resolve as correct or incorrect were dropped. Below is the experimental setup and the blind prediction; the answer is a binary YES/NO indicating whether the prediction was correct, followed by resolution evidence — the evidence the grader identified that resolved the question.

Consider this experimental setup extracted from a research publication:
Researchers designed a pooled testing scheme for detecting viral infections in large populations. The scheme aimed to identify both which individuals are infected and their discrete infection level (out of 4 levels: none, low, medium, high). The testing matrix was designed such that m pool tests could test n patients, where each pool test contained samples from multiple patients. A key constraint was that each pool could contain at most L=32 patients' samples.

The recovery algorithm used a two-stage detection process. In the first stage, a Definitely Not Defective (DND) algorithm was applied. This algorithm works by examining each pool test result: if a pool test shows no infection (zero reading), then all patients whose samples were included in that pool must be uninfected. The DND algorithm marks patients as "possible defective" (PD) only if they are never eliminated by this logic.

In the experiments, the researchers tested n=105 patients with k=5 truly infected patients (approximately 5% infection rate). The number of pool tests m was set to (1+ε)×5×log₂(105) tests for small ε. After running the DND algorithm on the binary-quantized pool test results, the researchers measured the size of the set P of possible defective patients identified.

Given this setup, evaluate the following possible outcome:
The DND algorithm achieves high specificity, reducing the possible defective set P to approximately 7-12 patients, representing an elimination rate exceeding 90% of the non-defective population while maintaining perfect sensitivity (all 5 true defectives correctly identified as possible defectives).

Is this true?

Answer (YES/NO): YES